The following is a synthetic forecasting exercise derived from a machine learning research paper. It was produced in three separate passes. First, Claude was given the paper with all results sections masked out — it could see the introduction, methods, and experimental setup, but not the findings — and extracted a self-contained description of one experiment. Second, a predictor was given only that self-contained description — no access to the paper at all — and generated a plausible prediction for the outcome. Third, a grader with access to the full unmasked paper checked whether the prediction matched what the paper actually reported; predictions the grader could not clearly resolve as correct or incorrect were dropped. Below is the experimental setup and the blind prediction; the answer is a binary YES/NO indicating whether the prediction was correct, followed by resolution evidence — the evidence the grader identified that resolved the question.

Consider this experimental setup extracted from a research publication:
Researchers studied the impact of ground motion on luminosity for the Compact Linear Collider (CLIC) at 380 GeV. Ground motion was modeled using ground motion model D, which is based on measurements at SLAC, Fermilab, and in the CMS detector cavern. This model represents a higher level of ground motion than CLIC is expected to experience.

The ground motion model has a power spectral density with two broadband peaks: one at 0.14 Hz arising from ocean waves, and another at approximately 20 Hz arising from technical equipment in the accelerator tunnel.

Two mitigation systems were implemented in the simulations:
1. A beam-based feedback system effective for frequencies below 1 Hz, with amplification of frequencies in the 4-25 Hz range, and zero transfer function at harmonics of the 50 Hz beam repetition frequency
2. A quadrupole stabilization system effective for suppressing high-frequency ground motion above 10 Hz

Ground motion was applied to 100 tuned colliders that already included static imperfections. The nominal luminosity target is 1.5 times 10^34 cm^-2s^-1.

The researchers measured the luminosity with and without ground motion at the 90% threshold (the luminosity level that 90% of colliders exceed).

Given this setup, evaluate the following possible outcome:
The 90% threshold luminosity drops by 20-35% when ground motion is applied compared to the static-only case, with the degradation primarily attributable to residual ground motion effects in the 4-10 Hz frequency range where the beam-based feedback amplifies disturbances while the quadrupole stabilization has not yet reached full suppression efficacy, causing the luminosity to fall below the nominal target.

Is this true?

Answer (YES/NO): NO